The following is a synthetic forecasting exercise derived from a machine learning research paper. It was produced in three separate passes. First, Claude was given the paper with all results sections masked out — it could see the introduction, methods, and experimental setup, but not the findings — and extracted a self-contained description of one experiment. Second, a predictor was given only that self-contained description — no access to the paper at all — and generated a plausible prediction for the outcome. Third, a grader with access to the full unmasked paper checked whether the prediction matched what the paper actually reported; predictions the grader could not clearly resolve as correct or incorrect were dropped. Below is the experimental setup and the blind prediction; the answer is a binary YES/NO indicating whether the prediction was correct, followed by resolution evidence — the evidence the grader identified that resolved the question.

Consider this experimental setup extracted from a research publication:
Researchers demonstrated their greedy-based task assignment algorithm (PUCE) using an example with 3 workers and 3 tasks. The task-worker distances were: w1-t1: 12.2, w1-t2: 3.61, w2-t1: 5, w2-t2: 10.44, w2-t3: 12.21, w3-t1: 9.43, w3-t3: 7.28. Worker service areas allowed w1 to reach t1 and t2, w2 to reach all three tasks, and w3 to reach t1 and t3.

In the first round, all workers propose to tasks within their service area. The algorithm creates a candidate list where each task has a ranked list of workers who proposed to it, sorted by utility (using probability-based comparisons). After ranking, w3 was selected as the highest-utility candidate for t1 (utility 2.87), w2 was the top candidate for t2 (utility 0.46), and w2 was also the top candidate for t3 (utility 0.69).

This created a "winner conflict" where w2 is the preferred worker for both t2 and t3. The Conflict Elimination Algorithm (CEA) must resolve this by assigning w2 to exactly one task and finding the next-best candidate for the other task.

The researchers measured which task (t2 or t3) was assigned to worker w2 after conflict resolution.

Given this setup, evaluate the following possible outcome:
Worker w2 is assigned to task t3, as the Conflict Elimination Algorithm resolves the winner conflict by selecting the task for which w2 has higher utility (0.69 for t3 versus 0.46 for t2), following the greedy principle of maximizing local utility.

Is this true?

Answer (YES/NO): YES